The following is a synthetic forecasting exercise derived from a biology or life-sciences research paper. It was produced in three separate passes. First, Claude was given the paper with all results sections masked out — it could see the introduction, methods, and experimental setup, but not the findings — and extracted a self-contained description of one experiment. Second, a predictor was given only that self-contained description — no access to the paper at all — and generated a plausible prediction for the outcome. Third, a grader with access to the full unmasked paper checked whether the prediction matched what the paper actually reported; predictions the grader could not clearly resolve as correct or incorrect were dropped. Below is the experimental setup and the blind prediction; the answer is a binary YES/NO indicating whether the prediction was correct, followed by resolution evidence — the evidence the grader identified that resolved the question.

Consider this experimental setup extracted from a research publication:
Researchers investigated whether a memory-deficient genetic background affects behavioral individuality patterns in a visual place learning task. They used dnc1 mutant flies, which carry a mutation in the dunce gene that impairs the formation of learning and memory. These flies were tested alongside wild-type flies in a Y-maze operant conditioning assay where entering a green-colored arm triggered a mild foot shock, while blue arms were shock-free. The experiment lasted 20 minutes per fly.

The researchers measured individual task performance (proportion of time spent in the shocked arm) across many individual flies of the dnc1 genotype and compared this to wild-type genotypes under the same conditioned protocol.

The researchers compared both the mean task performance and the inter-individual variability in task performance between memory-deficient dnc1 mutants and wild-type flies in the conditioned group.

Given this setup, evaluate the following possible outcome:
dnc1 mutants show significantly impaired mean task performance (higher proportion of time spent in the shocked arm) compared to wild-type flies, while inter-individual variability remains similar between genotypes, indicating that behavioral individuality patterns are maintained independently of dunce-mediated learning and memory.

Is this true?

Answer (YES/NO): NO